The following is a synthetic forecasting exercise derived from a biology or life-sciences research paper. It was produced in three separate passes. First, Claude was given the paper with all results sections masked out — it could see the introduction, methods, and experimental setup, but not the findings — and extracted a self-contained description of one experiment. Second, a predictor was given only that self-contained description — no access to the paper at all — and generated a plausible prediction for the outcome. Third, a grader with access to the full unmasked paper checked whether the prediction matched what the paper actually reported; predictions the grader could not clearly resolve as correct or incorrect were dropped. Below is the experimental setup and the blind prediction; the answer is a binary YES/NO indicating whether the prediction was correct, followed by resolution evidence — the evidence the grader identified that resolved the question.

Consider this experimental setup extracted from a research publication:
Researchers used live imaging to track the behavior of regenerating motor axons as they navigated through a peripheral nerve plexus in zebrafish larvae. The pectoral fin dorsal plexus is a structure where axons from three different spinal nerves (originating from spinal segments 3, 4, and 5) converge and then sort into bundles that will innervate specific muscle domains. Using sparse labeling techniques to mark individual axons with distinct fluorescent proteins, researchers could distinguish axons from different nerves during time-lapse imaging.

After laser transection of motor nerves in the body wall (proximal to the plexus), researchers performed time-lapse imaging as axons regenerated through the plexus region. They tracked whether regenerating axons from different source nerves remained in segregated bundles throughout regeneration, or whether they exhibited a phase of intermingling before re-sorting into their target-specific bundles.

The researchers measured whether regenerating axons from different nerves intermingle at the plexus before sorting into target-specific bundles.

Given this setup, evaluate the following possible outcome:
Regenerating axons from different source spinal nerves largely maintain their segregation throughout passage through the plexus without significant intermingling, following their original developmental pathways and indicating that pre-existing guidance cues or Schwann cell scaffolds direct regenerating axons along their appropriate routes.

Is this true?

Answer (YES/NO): NO